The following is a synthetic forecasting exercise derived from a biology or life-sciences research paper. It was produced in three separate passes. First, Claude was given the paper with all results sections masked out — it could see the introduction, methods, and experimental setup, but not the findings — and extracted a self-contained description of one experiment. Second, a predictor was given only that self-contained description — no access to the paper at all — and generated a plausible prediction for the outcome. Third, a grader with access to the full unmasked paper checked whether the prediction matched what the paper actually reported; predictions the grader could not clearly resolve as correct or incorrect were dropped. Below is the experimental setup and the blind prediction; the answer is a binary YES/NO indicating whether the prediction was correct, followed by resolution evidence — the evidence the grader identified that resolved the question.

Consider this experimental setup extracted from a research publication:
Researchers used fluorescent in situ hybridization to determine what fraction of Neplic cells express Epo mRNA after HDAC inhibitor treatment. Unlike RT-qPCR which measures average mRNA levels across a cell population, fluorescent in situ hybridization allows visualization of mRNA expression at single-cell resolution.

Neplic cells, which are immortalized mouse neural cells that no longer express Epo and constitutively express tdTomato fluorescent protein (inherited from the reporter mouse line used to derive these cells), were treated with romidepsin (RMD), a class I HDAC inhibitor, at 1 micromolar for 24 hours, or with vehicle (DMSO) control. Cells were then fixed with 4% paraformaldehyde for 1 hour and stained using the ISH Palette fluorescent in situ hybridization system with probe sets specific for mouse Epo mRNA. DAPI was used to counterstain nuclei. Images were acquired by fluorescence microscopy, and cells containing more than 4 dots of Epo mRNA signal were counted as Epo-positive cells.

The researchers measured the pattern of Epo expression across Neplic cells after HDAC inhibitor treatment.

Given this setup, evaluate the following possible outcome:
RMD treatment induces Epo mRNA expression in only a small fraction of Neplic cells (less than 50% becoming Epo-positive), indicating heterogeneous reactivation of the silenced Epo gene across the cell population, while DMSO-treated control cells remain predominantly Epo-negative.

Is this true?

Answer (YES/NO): YES